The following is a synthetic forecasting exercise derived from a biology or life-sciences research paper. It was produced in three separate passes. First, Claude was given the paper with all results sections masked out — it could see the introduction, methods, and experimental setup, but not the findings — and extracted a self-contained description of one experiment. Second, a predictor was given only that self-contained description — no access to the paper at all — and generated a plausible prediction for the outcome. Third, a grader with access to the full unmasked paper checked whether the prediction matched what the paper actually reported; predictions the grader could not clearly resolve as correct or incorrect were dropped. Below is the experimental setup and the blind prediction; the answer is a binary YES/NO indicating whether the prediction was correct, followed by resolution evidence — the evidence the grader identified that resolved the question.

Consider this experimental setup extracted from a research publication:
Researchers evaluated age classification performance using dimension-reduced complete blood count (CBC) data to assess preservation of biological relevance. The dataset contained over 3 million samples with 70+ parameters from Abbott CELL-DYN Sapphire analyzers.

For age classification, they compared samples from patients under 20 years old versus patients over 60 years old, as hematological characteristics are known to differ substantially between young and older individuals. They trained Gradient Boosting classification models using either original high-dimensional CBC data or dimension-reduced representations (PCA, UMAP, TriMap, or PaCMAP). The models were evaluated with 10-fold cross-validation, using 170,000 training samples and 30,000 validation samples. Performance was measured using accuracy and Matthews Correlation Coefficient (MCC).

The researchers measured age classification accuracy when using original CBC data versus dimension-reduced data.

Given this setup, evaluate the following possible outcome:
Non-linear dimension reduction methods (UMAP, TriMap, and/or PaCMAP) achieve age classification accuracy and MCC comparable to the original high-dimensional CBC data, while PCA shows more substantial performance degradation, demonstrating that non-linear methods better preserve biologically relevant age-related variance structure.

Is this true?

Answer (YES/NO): NO